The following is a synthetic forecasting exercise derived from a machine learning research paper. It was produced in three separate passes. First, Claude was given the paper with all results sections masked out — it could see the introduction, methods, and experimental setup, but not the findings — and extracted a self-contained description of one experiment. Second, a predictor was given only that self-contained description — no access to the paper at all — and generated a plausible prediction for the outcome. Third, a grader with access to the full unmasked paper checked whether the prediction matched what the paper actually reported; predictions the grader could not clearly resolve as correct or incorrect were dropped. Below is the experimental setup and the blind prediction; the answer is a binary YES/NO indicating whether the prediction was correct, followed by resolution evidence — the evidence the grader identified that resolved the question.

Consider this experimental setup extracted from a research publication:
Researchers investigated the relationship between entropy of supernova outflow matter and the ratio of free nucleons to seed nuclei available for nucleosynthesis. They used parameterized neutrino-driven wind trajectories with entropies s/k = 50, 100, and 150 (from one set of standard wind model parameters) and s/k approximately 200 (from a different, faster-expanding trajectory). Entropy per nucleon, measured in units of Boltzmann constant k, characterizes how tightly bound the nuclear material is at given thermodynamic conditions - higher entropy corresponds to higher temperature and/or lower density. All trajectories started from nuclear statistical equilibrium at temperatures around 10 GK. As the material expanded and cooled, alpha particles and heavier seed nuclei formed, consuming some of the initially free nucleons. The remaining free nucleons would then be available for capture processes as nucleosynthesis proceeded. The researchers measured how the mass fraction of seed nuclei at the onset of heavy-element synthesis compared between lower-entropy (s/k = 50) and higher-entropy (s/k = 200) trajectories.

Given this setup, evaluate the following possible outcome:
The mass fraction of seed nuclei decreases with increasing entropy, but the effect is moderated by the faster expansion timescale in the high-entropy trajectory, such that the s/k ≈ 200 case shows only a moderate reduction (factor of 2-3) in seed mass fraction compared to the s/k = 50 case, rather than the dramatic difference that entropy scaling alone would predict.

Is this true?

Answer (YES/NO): NO